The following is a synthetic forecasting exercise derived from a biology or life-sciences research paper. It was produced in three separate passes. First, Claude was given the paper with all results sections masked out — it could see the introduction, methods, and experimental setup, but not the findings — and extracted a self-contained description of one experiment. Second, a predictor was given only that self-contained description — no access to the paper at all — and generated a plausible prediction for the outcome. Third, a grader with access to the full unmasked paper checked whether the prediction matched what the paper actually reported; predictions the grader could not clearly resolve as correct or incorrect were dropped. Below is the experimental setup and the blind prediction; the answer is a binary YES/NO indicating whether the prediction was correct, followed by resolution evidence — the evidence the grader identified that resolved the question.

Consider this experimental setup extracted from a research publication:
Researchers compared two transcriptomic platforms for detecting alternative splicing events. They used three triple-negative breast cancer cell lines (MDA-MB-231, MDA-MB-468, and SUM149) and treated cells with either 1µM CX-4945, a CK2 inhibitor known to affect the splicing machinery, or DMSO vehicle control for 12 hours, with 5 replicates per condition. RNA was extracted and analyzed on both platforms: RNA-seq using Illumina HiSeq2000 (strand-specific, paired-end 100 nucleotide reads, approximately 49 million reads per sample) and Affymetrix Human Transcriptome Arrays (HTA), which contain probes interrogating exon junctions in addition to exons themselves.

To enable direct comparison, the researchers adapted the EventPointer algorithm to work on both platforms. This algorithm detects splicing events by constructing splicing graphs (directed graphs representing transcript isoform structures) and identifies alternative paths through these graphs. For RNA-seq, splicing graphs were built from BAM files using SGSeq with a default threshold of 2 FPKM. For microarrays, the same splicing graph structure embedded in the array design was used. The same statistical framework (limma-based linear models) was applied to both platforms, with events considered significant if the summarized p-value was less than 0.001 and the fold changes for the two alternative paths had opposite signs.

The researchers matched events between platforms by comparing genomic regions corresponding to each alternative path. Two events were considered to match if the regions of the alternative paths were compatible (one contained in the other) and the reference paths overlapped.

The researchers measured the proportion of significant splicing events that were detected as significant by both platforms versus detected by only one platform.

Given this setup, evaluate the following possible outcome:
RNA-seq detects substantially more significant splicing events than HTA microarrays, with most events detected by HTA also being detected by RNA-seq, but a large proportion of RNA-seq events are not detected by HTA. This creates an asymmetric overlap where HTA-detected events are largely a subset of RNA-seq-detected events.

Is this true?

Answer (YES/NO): NO